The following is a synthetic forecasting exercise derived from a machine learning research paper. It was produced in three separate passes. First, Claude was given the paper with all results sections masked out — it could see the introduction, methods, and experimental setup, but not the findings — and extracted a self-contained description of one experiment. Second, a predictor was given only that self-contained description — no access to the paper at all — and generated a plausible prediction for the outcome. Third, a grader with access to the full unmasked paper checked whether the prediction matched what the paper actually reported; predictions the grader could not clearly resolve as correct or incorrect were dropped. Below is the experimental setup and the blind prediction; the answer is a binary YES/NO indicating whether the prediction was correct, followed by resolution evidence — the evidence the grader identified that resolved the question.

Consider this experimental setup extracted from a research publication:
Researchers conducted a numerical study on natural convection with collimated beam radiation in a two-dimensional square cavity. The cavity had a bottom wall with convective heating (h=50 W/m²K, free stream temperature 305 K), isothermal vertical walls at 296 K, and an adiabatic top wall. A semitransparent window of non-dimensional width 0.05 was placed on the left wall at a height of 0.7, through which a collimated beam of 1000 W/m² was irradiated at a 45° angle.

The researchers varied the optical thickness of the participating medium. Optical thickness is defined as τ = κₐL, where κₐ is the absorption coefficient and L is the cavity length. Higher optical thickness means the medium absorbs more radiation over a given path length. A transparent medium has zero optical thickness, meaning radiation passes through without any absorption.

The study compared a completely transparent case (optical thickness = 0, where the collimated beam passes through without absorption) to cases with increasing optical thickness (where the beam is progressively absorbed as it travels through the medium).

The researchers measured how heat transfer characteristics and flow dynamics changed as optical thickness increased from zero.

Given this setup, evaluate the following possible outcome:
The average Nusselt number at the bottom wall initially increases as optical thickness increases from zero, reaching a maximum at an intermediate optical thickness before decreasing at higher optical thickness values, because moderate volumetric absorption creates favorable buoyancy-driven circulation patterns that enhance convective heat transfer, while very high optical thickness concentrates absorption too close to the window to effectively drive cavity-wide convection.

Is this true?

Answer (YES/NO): YES